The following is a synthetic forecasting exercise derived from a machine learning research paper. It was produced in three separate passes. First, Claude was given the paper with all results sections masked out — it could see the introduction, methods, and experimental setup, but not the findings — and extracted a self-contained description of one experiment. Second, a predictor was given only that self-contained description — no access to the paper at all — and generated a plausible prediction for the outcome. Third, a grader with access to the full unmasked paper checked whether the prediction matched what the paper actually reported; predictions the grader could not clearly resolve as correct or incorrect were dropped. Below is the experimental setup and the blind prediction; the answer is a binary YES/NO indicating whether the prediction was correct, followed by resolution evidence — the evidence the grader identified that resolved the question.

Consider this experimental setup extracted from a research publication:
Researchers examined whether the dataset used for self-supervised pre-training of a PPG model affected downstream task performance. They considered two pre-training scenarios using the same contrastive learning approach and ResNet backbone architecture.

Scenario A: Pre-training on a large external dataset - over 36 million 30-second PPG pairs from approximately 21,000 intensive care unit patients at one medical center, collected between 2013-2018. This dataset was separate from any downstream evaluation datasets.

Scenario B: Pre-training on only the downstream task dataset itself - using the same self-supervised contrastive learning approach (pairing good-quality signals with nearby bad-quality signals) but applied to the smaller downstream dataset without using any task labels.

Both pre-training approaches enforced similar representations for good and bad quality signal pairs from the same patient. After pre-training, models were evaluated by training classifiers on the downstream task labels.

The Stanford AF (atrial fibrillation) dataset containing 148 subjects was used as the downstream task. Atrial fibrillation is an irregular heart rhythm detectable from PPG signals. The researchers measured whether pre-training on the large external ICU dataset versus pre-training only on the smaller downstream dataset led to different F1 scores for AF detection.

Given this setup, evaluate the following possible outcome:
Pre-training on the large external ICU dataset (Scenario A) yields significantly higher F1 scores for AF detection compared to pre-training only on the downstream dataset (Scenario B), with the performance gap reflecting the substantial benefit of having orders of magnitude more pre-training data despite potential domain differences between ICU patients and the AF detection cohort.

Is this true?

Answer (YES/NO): NO